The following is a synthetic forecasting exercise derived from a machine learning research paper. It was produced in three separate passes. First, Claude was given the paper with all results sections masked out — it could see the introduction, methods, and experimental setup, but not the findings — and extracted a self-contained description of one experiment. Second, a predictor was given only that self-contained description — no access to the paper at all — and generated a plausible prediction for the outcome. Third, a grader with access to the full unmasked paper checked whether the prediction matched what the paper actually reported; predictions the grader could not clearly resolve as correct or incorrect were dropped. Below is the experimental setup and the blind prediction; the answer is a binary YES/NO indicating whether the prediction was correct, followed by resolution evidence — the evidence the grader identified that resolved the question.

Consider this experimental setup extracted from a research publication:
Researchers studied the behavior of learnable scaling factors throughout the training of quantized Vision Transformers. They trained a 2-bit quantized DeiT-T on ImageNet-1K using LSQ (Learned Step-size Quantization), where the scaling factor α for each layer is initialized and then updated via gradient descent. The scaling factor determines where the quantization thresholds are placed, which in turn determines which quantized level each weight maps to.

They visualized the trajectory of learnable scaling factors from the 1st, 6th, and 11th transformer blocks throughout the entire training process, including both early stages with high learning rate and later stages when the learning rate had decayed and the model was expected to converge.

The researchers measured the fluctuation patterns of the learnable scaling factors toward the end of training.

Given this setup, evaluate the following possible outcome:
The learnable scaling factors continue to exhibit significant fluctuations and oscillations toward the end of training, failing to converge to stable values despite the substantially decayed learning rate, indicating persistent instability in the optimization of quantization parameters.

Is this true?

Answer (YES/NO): YES